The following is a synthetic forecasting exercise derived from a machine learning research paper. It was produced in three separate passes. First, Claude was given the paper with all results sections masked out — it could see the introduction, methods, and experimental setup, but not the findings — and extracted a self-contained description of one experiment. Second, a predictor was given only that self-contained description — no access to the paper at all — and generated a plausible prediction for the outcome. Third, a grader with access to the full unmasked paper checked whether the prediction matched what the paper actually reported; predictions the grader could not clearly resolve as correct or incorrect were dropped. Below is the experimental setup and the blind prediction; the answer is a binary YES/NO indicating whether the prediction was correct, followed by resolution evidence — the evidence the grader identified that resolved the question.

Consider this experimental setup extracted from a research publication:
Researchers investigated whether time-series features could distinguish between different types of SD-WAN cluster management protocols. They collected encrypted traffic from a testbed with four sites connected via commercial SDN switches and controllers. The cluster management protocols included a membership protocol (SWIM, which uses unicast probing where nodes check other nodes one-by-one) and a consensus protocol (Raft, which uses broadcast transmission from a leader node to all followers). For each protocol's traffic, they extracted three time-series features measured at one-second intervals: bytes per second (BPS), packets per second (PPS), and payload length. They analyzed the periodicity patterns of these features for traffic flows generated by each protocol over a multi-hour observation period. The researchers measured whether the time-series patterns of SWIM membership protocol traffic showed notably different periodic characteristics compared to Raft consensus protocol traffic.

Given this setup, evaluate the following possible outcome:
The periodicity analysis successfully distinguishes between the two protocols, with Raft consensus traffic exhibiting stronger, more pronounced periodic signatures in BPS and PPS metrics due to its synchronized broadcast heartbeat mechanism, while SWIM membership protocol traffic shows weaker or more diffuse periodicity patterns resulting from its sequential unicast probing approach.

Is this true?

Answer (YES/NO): NO